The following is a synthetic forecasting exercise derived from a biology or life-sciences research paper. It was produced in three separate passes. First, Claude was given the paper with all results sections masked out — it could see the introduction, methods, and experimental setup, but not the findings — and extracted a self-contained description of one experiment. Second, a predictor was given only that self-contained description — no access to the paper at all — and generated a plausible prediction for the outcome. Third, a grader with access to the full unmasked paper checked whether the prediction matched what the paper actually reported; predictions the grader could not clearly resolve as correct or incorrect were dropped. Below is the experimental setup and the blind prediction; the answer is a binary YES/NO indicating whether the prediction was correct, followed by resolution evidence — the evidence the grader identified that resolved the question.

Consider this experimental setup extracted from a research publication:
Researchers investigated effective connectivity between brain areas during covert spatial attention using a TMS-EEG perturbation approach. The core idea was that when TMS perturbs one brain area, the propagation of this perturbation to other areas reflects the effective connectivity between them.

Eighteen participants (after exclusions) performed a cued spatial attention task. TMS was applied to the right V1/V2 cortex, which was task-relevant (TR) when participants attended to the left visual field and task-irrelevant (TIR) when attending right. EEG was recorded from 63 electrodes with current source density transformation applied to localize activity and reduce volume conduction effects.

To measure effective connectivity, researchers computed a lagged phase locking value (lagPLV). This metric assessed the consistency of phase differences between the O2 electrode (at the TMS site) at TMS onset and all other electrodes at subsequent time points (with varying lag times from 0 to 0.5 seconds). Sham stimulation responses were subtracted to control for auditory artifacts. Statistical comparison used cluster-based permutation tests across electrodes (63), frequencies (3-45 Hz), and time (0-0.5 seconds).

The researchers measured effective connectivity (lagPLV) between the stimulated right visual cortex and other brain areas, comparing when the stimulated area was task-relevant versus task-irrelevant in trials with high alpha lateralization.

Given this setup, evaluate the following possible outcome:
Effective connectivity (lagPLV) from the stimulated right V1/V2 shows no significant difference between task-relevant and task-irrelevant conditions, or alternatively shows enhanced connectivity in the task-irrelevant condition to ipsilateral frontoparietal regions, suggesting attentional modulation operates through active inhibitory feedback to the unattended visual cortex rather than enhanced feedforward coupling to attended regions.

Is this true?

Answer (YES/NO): NO